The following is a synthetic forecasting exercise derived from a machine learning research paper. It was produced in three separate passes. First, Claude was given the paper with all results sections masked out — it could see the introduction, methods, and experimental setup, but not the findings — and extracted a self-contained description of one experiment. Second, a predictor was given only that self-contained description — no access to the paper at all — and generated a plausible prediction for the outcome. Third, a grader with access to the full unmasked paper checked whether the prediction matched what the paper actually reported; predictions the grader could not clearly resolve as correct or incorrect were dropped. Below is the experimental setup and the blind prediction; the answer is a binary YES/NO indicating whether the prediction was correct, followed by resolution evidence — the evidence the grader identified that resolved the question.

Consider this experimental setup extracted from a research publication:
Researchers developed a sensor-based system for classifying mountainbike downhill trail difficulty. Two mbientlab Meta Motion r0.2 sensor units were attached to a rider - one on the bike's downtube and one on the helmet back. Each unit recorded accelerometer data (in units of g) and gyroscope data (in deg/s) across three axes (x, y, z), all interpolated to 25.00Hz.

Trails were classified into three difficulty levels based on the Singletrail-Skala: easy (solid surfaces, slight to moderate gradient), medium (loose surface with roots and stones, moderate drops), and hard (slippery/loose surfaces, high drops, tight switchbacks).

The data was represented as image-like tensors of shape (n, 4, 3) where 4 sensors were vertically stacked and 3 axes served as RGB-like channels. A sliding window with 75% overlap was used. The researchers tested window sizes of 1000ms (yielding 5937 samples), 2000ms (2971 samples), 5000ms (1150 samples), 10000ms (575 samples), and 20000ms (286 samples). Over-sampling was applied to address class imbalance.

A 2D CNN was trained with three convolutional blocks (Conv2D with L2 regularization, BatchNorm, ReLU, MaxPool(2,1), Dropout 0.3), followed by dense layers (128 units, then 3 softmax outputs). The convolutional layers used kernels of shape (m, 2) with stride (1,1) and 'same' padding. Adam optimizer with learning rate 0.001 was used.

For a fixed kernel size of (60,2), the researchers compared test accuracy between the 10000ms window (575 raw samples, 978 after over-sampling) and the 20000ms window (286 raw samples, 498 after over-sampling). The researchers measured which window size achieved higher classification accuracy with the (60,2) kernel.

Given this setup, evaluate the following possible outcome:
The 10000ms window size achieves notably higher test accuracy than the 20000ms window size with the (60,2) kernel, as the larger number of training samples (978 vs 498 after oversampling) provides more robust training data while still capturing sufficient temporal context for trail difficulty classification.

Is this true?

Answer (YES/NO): YES